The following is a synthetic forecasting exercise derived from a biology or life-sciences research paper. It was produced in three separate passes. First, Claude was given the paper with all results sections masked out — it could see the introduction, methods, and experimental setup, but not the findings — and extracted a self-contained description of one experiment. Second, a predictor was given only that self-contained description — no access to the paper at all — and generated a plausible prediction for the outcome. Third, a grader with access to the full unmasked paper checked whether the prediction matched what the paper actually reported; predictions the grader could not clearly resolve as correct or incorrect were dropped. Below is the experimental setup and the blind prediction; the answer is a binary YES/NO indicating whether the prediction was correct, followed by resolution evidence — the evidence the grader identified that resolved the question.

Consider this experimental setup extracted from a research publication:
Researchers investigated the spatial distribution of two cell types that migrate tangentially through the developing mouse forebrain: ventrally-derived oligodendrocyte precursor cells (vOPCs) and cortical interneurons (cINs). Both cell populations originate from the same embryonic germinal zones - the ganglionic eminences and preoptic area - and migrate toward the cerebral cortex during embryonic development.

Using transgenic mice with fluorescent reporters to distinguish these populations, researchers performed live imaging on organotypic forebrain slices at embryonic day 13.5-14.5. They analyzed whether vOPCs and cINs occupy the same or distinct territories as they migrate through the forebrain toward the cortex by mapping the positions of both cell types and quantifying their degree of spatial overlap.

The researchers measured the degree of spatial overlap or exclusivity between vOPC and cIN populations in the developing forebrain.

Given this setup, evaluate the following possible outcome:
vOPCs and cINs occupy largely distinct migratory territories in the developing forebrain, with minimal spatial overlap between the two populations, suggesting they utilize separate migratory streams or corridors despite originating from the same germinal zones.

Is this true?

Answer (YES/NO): YES